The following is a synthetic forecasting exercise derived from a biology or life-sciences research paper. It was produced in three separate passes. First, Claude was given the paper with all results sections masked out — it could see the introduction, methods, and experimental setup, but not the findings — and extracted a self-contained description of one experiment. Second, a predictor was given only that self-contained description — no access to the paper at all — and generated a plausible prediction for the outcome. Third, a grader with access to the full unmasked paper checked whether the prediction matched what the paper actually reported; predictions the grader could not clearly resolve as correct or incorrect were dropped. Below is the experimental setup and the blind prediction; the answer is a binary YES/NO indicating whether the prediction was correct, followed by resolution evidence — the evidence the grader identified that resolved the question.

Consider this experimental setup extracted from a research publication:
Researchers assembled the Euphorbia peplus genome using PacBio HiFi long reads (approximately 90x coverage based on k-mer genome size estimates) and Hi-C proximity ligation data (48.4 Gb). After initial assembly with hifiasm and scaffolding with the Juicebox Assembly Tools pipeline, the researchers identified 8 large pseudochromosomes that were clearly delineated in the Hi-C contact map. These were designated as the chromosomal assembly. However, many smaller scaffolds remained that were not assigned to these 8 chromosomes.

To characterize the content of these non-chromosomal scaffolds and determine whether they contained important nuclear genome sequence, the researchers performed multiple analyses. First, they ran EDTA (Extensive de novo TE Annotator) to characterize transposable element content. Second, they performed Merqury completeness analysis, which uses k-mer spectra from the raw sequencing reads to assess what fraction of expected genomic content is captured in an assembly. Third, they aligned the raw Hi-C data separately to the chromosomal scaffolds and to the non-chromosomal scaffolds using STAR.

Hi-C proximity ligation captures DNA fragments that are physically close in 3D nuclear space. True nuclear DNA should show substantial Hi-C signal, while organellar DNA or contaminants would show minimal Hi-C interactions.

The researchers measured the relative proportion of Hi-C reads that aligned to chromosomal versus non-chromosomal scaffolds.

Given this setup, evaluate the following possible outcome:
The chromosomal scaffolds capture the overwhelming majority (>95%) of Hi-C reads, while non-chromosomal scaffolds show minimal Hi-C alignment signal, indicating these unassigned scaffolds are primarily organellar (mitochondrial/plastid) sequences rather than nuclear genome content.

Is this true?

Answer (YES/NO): NO